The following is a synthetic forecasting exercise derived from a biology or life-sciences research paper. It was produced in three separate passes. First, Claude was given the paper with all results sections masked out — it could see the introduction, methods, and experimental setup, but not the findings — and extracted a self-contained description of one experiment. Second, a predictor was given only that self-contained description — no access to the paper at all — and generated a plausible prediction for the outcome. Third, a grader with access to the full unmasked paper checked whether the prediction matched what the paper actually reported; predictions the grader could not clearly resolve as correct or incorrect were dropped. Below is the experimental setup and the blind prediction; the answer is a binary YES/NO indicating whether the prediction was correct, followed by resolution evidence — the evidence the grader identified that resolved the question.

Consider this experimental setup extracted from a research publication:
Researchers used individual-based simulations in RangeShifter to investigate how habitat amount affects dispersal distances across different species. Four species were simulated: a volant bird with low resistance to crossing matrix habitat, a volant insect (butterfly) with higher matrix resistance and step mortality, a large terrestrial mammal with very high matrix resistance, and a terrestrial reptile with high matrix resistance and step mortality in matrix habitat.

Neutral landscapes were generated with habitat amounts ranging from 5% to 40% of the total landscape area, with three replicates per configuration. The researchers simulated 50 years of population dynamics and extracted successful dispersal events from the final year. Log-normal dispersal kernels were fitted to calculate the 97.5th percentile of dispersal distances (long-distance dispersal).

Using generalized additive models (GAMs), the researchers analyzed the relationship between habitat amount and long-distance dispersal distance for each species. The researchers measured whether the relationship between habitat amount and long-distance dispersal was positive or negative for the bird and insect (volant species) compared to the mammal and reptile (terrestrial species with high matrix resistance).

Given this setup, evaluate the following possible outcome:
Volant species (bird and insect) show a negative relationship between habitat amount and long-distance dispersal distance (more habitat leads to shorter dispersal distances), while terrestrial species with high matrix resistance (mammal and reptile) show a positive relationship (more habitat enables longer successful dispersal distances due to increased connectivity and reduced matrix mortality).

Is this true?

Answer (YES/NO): YES